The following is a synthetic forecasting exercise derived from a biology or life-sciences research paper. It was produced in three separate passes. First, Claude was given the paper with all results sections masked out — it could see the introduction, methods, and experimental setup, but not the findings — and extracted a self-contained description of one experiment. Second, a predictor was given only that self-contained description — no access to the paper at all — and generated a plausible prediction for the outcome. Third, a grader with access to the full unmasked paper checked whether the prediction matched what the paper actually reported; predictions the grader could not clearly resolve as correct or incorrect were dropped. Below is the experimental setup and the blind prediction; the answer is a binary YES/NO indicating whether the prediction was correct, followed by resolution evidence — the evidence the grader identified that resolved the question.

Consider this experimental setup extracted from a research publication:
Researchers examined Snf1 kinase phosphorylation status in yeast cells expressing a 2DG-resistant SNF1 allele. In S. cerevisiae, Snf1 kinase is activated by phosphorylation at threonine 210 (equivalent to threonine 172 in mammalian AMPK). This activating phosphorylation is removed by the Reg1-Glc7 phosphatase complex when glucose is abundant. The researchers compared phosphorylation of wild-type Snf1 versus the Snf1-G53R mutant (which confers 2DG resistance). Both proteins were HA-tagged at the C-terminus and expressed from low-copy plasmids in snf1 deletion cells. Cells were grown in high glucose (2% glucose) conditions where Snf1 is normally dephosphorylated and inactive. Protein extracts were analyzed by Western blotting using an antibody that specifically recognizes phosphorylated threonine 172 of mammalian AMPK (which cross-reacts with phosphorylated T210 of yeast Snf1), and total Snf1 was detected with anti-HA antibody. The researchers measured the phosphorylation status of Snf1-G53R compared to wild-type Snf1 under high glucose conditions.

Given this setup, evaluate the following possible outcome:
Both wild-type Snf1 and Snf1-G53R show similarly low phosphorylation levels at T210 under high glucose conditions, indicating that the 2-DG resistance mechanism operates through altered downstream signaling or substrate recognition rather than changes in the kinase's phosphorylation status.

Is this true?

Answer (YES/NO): YES